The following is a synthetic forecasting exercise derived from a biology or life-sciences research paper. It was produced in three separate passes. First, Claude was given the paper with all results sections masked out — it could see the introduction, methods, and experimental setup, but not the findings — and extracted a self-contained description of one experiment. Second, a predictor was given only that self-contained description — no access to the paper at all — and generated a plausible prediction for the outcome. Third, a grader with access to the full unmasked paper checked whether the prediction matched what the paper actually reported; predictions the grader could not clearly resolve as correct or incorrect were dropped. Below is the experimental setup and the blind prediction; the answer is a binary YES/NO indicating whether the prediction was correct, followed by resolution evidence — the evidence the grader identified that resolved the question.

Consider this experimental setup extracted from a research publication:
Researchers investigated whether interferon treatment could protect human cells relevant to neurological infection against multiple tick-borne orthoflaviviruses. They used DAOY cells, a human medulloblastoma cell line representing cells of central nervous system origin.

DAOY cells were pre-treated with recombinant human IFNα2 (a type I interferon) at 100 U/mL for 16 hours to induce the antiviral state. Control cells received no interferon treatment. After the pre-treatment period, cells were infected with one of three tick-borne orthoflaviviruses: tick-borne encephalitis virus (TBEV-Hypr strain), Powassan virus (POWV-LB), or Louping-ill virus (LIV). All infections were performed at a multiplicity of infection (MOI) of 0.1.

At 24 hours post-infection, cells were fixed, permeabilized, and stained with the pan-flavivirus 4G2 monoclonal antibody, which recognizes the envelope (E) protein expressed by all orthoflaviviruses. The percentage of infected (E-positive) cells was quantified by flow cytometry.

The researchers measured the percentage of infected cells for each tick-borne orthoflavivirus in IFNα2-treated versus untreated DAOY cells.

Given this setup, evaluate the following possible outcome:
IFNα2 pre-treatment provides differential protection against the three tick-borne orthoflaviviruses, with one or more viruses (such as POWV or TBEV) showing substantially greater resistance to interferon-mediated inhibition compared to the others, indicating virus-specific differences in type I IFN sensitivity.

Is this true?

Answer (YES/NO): NO